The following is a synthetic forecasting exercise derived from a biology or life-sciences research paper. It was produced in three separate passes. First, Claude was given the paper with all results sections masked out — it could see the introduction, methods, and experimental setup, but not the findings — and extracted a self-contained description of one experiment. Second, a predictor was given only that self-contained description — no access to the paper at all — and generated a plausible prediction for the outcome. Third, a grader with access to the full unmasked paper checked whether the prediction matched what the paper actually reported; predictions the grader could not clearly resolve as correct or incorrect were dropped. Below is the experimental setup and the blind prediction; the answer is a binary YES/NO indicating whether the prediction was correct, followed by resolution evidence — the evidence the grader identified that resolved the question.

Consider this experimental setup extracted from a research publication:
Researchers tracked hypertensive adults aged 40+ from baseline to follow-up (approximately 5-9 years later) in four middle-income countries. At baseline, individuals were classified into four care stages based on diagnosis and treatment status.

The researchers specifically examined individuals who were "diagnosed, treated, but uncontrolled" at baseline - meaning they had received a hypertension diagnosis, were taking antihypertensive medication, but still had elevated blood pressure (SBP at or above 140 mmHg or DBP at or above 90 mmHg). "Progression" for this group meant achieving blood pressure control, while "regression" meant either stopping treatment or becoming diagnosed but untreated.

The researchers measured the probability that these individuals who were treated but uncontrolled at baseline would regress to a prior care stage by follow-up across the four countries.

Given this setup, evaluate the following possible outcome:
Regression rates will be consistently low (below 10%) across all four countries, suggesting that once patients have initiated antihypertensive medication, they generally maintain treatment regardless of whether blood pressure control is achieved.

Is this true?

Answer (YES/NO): NO